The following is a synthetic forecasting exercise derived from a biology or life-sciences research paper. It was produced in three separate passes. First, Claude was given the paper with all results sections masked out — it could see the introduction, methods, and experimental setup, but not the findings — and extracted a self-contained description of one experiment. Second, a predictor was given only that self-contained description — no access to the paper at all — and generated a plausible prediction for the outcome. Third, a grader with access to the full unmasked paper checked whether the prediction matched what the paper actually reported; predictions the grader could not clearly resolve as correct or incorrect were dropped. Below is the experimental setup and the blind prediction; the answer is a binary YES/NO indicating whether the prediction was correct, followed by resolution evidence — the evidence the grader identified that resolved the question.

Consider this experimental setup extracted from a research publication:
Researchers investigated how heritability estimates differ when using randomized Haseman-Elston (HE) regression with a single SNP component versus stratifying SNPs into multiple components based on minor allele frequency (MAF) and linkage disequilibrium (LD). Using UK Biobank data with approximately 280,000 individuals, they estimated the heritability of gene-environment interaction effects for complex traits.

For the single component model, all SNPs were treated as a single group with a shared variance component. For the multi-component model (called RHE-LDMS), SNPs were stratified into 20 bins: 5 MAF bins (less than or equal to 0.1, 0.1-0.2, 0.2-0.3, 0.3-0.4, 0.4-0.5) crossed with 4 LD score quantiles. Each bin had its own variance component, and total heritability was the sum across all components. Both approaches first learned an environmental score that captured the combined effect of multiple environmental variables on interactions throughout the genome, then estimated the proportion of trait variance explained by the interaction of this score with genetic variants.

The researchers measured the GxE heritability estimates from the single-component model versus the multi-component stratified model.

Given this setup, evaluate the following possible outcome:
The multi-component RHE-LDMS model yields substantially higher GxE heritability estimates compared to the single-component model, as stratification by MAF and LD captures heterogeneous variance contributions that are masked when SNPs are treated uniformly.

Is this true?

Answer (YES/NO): YES